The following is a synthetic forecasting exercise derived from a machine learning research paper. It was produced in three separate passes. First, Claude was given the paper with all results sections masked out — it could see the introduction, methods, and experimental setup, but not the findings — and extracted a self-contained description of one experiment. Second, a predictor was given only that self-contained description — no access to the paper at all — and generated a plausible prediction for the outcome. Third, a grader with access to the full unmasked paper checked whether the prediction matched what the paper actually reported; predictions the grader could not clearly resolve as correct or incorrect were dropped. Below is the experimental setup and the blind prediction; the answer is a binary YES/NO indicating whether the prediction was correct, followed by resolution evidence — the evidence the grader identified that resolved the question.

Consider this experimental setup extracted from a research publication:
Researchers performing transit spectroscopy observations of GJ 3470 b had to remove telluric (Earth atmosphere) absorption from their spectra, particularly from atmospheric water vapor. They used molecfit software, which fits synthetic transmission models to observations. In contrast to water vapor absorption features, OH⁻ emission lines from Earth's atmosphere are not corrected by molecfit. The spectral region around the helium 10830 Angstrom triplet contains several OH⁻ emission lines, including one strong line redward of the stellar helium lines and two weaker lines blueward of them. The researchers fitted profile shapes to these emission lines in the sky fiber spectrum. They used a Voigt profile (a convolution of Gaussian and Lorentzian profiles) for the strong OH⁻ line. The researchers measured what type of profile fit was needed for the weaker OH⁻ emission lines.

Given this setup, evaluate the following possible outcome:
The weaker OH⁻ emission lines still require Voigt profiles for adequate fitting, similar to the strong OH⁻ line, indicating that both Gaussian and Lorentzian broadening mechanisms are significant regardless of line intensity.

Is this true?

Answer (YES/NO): NO